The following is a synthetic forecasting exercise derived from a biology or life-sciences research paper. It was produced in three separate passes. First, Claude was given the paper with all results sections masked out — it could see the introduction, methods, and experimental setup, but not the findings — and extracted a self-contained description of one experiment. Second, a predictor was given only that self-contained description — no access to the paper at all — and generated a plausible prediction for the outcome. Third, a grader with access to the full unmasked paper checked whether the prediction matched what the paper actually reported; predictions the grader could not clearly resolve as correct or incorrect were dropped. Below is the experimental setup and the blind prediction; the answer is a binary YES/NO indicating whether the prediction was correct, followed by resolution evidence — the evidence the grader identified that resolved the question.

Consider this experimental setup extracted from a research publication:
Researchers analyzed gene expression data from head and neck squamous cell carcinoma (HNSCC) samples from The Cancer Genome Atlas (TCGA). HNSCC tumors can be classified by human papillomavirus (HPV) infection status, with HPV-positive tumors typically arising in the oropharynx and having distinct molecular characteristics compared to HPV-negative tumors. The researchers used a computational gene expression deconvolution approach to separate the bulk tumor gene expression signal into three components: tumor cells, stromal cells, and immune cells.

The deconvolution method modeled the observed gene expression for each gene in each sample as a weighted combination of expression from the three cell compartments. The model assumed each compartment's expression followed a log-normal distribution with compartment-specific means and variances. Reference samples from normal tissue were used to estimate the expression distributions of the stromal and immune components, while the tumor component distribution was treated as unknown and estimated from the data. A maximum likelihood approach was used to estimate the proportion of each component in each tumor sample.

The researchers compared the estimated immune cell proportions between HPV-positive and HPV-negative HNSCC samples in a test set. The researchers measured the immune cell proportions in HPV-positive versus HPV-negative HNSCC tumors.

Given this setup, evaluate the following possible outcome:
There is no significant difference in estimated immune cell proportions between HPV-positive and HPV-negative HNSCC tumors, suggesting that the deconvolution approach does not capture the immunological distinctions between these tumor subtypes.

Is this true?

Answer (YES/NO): NO